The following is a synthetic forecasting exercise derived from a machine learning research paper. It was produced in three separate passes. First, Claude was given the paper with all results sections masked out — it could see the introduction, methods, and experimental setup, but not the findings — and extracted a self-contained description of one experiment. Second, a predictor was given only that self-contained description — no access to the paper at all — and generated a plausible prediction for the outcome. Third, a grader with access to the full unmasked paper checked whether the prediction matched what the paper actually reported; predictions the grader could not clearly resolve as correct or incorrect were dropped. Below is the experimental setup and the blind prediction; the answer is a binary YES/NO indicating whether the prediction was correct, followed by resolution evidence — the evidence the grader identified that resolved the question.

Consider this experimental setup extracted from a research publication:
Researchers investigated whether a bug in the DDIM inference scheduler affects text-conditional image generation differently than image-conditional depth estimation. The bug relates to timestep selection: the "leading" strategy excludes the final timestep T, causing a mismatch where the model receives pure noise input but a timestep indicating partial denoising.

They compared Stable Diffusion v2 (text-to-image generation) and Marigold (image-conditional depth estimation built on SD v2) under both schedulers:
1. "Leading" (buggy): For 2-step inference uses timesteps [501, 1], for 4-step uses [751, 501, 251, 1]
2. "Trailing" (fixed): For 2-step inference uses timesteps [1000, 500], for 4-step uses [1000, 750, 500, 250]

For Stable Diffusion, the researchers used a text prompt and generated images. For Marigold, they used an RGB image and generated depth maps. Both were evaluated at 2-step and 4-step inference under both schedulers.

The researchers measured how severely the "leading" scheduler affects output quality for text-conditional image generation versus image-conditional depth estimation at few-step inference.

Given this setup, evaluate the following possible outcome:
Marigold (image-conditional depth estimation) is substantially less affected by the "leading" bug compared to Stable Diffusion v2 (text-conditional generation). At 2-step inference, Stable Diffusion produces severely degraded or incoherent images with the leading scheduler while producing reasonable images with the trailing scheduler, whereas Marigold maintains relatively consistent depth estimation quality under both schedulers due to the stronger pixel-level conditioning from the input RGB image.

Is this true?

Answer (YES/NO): NO